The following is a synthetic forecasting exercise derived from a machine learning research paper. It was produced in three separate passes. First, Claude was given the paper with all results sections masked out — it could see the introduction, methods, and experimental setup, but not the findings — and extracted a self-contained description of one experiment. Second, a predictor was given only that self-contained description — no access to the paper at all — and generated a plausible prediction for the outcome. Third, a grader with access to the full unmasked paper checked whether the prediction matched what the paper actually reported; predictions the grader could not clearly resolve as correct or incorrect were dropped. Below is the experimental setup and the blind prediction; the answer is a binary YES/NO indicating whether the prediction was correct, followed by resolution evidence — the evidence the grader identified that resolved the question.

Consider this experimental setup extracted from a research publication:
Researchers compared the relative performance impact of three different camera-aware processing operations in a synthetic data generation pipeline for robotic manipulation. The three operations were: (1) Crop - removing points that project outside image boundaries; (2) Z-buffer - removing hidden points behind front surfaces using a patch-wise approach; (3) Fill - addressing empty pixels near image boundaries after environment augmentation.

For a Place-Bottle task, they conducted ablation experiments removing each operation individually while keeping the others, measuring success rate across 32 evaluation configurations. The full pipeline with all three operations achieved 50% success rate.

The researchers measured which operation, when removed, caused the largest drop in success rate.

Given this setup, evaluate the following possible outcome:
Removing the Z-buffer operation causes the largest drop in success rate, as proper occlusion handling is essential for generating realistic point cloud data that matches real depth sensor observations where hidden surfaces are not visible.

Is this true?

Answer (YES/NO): YES